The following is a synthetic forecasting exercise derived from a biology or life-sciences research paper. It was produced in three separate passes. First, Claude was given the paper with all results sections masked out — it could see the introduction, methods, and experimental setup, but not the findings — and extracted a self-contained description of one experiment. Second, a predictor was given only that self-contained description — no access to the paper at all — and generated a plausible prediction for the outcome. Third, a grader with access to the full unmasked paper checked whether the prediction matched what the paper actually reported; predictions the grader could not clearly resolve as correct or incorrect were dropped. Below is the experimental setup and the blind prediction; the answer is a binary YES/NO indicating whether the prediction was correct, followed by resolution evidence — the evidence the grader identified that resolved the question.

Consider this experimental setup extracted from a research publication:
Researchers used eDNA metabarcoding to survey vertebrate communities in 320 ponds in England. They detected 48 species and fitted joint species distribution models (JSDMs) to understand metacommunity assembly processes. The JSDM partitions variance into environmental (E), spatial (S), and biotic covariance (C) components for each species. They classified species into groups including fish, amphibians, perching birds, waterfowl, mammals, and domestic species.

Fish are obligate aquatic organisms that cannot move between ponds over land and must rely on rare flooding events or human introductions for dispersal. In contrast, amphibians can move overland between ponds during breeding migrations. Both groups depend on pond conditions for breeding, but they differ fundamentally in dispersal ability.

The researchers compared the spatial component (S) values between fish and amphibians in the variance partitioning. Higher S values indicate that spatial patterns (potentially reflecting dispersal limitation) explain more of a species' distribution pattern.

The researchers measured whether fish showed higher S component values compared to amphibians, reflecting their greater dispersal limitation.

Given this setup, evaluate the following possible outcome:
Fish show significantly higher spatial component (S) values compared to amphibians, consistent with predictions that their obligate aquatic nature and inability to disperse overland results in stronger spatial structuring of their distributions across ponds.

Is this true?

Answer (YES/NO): NO